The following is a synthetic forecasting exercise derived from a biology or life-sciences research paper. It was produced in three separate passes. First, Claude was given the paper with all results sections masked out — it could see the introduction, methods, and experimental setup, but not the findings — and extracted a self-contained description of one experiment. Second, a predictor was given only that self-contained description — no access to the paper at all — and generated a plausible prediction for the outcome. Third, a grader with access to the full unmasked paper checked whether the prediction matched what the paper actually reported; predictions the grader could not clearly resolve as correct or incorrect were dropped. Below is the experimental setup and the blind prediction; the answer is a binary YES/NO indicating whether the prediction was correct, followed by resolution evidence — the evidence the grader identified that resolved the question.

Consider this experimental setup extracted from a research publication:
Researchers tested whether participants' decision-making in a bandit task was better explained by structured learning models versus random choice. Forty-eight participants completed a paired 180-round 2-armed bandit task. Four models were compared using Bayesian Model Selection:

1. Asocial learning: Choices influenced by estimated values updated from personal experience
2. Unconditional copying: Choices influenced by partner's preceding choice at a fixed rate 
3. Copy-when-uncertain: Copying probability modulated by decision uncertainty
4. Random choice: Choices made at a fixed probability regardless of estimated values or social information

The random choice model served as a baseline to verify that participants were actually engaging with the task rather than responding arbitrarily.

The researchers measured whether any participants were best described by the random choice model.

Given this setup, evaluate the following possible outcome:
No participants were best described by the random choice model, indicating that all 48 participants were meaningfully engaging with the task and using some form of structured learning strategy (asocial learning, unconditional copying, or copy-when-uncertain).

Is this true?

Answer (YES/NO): YES